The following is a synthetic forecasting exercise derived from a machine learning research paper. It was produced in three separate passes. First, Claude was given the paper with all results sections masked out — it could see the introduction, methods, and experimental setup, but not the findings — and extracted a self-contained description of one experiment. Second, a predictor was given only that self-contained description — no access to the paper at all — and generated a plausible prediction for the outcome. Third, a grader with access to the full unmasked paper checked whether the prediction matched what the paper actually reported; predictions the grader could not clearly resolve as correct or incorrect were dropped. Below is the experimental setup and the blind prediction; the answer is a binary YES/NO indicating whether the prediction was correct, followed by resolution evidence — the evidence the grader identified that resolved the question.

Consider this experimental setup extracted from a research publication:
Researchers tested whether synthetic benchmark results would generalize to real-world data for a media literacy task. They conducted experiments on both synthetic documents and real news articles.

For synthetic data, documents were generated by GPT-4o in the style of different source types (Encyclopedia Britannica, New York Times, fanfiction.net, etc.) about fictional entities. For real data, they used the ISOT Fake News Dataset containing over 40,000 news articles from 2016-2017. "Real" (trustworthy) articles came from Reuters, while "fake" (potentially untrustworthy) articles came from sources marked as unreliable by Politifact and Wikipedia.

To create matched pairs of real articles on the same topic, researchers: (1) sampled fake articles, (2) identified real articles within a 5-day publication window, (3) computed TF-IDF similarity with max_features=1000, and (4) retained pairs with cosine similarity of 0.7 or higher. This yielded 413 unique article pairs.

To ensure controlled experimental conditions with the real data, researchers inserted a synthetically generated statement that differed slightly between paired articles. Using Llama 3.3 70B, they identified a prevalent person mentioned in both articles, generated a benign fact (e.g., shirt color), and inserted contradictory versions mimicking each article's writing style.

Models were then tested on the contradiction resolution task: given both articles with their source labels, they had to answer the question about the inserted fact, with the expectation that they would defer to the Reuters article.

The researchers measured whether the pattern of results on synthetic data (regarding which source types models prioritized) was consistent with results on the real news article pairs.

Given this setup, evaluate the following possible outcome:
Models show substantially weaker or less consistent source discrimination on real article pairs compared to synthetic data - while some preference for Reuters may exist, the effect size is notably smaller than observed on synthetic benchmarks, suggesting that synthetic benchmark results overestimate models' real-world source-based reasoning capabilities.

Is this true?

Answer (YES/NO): NO